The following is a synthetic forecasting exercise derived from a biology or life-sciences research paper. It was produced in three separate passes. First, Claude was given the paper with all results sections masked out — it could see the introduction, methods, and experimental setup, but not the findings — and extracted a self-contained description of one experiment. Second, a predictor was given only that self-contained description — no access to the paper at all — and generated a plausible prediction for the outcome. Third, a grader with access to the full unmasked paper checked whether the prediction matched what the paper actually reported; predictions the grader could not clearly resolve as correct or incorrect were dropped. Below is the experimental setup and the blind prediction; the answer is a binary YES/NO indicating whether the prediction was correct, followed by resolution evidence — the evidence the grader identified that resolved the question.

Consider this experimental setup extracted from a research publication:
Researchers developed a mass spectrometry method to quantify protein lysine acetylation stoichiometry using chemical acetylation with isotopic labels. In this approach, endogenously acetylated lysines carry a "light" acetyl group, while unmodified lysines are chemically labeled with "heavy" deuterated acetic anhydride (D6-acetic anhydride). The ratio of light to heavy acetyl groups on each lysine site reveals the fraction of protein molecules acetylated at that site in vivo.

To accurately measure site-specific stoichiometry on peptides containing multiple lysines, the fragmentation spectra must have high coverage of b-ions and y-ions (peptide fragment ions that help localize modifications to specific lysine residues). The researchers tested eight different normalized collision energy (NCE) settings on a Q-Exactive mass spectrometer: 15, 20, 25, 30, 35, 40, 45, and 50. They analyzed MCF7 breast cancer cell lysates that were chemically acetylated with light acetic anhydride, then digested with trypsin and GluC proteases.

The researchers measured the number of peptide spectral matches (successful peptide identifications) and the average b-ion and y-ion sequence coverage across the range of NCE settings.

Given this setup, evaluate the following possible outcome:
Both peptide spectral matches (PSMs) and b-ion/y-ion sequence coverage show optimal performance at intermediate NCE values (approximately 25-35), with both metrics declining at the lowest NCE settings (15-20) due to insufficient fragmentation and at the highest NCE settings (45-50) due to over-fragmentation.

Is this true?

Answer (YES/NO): NO